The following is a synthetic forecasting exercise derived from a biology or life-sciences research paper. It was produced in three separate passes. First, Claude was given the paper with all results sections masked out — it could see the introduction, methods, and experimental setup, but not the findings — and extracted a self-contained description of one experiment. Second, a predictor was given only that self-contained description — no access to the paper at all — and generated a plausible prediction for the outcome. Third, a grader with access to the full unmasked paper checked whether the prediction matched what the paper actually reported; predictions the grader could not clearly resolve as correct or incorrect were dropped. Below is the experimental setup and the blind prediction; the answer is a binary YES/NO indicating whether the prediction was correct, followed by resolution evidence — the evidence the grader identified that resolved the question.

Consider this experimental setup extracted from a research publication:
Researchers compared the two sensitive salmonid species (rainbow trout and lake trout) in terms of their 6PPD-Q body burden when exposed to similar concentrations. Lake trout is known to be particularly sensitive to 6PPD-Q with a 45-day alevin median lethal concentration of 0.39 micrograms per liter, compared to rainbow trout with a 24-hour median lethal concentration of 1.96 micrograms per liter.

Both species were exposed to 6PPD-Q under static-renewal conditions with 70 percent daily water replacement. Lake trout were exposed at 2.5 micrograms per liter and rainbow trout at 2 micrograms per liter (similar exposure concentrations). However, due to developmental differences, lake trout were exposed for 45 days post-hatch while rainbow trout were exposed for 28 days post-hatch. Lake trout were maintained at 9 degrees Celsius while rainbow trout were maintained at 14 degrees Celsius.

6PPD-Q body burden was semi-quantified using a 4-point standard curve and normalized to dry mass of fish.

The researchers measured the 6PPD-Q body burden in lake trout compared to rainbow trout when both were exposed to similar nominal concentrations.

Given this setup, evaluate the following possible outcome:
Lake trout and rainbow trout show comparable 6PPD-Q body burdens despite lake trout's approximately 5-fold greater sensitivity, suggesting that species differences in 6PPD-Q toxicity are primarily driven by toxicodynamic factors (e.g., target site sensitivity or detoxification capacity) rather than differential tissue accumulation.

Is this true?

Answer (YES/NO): YES